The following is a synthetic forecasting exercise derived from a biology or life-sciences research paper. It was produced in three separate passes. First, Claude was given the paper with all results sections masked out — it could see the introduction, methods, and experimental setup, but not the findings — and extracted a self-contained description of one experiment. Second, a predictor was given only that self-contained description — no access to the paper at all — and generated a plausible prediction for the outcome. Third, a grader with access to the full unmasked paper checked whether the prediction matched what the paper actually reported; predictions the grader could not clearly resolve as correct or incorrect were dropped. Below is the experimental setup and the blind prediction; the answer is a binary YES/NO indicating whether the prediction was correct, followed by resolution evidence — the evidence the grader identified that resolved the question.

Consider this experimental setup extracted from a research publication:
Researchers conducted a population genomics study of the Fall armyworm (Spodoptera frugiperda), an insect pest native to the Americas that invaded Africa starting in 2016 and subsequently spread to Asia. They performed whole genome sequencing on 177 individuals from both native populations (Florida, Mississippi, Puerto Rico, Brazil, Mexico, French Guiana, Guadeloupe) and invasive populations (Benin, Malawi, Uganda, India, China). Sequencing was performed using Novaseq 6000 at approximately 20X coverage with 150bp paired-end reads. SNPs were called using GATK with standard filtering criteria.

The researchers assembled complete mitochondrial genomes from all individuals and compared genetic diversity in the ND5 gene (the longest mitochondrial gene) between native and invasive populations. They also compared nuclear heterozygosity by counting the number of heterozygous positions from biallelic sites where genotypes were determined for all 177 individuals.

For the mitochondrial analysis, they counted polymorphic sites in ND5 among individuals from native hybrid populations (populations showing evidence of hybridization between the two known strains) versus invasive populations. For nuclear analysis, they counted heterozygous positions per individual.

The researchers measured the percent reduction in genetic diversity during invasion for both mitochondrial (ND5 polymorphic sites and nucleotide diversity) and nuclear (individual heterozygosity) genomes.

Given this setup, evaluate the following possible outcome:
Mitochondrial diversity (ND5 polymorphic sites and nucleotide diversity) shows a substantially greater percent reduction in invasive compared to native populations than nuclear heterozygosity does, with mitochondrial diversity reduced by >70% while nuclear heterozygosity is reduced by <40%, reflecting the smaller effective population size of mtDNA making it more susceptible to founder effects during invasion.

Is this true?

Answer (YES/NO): YES